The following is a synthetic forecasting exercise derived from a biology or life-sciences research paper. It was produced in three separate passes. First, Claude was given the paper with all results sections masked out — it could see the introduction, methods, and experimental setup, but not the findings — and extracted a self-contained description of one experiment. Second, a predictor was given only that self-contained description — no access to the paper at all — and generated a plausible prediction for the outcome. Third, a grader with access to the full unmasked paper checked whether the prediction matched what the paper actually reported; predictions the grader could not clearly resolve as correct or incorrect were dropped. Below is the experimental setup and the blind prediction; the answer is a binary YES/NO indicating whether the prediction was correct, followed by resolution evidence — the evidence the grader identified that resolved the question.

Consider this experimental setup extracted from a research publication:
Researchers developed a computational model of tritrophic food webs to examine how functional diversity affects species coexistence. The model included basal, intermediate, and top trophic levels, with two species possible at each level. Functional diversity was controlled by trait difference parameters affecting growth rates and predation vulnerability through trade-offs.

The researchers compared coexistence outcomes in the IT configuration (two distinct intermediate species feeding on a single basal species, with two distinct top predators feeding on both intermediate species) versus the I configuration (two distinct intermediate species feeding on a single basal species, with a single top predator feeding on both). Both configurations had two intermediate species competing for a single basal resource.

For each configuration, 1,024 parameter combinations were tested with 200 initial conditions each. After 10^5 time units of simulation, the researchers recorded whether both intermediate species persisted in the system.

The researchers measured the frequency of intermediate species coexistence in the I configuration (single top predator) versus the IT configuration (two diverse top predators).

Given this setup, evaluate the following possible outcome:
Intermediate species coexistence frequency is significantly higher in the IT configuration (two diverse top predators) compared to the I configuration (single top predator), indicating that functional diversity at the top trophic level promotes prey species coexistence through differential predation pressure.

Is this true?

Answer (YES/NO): NO